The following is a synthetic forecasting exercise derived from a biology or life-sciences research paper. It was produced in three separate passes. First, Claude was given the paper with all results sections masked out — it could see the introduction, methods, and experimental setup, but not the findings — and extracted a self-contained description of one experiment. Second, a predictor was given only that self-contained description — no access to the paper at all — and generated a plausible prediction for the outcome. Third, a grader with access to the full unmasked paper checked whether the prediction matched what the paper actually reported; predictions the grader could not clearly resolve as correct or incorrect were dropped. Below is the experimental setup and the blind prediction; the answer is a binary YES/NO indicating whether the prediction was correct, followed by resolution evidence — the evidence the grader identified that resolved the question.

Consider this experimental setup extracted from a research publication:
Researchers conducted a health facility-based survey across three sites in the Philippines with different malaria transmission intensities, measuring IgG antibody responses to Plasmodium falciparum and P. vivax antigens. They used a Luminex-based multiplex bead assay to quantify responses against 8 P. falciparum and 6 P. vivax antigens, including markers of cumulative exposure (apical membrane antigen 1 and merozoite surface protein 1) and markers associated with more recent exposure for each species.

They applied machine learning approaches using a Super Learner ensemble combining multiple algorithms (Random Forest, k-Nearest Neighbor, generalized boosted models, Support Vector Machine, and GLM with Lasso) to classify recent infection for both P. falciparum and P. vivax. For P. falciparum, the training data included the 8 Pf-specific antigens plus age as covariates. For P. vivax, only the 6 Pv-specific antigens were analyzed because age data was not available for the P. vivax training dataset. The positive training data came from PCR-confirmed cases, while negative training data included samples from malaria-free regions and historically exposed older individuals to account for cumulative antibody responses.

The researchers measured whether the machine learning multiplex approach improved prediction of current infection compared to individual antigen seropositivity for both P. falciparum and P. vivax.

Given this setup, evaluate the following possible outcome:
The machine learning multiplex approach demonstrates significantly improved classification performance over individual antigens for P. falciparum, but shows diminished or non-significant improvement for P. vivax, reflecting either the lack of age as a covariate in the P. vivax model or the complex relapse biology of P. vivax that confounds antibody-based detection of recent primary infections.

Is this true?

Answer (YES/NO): YES